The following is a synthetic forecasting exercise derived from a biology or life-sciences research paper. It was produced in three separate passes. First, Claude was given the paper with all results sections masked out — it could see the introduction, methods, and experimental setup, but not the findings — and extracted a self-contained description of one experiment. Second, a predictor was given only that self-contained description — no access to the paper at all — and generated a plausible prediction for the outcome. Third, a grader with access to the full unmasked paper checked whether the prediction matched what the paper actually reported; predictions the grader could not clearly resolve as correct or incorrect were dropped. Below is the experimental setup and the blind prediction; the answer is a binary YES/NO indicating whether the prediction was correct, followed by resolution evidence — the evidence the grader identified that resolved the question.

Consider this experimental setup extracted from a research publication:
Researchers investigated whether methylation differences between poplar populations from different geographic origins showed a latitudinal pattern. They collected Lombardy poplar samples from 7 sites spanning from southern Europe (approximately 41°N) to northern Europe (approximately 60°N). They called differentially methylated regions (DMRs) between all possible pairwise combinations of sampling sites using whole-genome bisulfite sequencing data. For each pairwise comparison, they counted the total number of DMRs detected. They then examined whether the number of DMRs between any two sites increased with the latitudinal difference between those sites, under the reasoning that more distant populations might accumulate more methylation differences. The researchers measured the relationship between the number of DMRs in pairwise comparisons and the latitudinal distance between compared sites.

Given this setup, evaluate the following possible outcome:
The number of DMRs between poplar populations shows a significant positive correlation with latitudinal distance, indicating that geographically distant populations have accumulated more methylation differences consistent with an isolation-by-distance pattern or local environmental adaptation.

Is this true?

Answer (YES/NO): YES